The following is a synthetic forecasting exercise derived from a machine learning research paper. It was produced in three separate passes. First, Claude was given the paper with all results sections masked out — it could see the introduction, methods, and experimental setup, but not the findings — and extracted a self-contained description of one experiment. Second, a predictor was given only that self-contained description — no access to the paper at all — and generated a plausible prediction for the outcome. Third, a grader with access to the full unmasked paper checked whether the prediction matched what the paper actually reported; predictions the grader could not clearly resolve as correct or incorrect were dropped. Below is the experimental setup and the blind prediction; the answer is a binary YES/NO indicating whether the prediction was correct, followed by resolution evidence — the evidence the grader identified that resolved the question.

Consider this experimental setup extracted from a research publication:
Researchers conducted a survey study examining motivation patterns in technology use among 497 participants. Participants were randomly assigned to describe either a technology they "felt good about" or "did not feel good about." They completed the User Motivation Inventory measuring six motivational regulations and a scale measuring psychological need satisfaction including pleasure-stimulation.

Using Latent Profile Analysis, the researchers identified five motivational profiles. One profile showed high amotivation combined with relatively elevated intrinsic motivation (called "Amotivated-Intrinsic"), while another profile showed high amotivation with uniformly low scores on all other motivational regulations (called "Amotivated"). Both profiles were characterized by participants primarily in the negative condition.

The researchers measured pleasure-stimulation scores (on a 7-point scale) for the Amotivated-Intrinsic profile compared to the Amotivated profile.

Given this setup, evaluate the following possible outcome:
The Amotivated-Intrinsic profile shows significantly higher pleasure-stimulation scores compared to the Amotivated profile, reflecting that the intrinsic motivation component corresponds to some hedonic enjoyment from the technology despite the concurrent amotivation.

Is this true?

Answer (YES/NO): YES